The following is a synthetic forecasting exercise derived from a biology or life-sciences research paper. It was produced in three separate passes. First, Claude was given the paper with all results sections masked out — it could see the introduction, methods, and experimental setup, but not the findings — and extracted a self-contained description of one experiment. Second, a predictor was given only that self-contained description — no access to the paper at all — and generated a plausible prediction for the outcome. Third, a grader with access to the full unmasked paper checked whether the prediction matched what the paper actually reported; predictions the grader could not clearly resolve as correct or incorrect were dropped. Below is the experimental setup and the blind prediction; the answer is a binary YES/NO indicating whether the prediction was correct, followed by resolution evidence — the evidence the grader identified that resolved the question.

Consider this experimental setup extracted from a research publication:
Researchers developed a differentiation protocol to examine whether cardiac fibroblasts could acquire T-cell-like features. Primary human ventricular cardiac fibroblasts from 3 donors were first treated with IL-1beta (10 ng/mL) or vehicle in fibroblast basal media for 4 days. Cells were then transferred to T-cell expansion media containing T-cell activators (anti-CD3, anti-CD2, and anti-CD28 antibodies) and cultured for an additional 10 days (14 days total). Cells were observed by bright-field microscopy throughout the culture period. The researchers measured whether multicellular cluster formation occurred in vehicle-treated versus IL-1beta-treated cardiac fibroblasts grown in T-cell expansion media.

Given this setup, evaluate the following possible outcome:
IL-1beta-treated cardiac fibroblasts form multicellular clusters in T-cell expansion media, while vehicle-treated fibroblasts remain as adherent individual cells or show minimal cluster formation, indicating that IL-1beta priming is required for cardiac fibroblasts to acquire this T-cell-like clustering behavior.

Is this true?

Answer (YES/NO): YES